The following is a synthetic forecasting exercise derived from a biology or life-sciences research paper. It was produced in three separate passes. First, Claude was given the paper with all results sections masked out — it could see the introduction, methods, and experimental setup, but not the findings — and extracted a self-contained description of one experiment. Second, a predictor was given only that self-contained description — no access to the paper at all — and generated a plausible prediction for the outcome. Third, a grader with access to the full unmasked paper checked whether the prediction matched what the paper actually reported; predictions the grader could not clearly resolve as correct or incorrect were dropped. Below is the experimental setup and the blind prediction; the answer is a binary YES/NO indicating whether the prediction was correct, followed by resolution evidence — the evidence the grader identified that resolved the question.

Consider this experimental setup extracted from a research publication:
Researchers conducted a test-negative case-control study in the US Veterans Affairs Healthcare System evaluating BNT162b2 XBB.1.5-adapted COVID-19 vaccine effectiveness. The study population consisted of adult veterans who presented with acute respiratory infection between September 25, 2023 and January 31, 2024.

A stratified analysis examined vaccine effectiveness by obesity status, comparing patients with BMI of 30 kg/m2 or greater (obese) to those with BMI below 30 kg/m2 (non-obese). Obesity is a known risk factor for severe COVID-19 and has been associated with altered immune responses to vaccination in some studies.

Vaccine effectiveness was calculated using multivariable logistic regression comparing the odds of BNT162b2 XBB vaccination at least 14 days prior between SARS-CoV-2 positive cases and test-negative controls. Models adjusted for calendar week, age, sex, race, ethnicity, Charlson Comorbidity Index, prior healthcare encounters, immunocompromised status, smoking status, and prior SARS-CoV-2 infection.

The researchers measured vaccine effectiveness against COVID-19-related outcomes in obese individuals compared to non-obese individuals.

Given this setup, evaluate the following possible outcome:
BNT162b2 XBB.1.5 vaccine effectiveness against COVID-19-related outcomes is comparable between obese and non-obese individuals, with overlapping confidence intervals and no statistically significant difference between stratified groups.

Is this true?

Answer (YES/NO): YES